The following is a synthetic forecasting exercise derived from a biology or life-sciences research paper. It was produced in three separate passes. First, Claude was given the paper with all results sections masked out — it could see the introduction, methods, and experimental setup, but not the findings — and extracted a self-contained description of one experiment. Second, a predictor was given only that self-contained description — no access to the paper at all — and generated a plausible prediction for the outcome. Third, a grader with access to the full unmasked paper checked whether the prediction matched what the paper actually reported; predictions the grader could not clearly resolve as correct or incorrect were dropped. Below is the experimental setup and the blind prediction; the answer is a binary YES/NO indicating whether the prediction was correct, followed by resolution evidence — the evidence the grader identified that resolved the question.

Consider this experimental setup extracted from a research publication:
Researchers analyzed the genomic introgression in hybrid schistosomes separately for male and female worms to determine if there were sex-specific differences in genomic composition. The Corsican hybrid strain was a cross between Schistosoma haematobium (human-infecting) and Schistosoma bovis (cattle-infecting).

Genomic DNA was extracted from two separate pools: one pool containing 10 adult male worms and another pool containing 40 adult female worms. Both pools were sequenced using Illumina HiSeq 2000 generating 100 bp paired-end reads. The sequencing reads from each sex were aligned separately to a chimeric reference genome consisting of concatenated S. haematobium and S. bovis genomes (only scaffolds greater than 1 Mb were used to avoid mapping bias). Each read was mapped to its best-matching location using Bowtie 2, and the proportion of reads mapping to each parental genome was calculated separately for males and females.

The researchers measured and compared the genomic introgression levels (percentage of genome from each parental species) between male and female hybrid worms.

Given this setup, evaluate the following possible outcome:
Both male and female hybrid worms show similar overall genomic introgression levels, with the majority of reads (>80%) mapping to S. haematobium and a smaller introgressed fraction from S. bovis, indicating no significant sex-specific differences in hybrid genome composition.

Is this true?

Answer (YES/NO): NO